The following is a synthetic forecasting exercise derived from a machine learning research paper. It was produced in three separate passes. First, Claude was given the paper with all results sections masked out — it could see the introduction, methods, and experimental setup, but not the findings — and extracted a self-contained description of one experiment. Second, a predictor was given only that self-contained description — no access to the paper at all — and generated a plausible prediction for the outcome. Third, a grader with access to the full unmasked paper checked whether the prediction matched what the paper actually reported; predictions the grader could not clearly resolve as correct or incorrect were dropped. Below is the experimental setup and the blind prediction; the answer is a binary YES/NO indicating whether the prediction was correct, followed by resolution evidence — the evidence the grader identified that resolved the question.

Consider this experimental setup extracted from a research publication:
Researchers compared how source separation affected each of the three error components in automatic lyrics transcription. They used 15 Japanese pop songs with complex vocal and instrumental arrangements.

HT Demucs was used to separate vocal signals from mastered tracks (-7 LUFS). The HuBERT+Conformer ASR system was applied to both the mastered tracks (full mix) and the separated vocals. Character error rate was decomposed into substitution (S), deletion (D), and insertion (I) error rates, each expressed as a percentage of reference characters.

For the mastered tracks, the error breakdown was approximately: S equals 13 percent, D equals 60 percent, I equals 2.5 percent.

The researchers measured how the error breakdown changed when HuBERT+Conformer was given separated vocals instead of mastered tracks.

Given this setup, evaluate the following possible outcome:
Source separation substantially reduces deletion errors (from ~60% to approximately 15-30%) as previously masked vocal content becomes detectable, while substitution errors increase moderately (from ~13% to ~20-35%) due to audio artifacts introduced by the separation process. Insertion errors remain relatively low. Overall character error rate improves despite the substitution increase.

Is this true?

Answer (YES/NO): NO